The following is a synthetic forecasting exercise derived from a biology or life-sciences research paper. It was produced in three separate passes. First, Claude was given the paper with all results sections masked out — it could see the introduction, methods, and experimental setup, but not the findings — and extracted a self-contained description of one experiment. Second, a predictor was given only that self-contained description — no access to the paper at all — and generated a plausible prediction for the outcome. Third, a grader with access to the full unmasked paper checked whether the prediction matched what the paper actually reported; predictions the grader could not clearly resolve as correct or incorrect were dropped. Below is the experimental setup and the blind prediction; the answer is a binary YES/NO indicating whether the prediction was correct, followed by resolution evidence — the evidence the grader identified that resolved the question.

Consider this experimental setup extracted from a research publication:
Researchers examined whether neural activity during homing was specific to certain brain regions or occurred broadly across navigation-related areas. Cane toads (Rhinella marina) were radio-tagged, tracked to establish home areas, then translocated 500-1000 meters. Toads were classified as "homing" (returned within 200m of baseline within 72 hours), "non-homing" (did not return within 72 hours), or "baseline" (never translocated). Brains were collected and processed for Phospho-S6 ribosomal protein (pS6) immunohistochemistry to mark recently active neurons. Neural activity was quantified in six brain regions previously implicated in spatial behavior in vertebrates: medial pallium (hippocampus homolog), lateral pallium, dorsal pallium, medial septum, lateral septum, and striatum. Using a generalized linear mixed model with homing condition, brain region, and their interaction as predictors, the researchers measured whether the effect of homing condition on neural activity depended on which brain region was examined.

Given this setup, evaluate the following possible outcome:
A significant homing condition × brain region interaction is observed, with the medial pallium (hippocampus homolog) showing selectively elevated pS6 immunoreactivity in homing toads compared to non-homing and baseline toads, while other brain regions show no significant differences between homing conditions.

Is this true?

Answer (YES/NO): NO